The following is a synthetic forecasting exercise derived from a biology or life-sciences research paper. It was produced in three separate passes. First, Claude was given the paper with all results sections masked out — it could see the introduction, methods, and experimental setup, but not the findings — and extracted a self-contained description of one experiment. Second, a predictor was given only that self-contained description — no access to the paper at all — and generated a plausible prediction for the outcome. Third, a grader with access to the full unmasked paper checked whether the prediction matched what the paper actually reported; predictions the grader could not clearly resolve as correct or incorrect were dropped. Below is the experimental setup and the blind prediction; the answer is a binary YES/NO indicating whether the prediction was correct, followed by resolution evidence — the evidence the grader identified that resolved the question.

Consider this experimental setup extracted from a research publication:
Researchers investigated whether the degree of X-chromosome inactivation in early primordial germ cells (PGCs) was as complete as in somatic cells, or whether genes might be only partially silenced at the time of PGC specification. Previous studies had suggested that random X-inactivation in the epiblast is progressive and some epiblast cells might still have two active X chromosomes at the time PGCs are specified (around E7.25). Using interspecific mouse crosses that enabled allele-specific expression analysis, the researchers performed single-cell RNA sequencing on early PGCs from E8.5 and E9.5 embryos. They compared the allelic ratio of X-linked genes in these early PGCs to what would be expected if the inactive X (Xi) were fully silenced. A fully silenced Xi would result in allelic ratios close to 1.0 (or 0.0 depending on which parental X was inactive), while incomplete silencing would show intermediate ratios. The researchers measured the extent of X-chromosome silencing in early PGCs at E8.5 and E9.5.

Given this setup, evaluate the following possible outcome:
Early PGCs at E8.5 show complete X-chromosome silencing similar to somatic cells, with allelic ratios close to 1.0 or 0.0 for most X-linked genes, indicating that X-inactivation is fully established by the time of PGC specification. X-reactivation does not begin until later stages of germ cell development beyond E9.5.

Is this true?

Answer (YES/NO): YES